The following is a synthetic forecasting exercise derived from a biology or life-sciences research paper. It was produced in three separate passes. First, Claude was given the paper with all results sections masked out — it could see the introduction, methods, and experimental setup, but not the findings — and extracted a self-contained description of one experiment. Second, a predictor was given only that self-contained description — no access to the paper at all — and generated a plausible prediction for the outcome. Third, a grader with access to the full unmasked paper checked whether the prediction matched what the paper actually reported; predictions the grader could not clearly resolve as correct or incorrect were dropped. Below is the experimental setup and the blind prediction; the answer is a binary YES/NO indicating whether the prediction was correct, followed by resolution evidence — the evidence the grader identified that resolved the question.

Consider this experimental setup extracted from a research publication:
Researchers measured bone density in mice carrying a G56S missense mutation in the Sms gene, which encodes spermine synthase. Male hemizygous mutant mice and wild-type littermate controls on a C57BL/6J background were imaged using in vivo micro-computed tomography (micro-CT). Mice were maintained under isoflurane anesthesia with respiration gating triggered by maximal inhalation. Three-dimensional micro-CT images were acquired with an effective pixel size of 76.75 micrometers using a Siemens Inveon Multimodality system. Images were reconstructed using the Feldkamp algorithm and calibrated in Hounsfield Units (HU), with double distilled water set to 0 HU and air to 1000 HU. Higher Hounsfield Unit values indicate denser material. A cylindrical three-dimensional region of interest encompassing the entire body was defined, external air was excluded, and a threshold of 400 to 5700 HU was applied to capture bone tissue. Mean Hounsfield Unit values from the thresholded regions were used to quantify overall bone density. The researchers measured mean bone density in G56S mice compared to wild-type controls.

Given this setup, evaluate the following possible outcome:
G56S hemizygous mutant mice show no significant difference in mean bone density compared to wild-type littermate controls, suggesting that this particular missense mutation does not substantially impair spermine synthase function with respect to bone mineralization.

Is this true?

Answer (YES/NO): NO